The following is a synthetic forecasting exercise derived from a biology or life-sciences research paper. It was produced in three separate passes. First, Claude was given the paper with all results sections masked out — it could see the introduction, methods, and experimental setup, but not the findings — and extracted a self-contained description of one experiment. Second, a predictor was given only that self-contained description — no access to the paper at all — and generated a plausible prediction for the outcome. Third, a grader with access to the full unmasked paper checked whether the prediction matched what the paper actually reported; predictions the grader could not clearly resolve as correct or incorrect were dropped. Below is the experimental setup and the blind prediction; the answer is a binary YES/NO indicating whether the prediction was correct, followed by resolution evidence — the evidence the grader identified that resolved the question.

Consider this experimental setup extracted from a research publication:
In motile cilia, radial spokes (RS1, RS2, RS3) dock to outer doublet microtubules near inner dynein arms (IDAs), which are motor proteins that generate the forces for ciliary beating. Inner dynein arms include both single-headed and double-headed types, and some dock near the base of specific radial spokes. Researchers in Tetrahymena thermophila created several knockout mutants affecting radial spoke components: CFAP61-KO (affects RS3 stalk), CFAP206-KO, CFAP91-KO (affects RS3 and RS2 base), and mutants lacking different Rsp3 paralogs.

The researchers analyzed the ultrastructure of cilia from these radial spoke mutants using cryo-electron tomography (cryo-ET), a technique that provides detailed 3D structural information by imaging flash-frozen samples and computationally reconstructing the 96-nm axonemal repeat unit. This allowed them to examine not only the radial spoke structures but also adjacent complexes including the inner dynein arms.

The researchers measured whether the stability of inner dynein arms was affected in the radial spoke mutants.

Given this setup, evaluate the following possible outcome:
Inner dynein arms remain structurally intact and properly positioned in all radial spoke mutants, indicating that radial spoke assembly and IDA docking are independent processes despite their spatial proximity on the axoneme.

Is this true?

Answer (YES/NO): NO